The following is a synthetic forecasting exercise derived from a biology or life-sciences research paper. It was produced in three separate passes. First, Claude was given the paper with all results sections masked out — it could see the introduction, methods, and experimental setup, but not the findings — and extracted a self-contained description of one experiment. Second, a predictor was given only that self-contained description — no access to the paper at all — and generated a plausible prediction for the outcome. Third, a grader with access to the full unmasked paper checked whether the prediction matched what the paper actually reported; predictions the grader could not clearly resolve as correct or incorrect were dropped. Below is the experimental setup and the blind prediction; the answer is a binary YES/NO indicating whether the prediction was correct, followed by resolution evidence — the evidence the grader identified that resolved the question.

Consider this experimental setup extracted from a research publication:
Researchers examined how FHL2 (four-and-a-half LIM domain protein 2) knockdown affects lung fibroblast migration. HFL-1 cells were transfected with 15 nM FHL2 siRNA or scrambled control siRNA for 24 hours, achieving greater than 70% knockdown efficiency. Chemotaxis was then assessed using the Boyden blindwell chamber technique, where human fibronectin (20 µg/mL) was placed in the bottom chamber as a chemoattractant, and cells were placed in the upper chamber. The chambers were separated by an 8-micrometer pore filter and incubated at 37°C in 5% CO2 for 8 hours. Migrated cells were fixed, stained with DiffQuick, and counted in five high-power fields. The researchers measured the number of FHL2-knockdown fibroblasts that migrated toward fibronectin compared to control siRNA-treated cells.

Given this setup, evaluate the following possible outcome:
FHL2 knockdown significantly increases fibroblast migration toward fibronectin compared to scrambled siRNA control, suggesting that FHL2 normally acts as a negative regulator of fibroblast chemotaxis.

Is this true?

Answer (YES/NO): NO